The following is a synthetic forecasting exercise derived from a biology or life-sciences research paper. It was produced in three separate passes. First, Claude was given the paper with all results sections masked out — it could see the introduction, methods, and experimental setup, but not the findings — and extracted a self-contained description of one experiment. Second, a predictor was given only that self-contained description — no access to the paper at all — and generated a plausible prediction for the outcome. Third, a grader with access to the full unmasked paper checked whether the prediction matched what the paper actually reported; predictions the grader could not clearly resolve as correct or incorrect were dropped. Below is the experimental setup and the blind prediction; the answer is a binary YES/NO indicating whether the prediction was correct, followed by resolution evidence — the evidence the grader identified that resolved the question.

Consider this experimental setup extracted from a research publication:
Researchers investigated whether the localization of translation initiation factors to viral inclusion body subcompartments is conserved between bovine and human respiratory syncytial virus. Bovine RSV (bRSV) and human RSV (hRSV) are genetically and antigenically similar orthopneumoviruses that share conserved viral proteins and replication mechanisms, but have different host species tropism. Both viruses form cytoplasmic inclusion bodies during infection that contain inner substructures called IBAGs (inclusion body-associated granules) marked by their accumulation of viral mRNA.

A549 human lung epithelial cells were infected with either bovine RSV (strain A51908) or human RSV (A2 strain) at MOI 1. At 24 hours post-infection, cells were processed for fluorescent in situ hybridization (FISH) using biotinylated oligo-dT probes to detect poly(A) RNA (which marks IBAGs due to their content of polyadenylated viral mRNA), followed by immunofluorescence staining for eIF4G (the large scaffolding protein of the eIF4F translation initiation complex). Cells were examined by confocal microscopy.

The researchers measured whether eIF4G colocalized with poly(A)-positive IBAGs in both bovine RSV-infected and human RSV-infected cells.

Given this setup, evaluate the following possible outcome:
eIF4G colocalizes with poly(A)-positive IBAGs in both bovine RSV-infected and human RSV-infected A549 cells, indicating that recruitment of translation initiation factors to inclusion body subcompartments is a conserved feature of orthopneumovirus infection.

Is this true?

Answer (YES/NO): YES